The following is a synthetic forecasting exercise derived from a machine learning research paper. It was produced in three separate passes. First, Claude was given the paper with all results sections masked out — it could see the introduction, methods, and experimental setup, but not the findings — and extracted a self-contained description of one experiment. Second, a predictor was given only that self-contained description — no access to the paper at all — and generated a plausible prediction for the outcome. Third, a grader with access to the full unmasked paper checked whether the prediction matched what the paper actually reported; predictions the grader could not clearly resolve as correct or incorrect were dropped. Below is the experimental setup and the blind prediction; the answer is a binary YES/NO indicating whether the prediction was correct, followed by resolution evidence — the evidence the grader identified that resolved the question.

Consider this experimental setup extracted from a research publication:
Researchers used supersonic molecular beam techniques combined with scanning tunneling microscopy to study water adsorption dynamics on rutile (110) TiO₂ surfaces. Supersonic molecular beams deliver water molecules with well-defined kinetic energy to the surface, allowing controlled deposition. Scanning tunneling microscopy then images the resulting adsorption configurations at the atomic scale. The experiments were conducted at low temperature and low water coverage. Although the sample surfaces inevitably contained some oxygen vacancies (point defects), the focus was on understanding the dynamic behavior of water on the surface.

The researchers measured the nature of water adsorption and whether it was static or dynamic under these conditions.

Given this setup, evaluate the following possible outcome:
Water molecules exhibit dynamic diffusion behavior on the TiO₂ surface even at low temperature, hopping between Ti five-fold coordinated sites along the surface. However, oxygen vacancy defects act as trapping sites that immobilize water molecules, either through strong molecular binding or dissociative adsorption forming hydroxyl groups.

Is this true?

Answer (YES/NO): NO